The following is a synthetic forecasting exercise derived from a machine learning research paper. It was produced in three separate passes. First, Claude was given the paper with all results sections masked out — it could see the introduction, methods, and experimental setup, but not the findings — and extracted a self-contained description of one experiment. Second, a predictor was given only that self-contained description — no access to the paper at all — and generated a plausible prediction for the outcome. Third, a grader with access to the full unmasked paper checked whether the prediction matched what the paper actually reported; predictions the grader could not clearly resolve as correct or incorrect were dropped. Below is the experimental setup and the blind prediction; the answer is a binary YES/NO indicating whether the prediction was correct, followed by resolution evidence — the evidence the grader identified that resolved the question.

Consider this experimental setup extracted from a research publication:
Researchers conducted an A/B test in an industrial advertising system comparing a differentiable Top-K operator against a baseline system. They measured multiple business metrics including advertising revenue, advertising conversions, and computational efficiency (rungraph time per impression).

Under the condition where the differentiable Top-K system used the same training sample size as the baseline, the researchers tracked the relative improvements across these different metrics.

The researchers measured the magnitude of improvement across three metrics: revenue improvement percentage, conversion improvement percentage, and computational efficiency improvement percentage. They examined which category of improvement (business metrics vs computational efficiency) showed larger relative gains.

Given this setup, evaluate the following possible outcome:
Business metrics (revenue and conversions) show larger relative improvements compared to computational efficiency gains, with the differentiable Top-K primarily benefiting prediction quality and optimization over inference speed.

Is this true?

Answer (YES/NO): NO